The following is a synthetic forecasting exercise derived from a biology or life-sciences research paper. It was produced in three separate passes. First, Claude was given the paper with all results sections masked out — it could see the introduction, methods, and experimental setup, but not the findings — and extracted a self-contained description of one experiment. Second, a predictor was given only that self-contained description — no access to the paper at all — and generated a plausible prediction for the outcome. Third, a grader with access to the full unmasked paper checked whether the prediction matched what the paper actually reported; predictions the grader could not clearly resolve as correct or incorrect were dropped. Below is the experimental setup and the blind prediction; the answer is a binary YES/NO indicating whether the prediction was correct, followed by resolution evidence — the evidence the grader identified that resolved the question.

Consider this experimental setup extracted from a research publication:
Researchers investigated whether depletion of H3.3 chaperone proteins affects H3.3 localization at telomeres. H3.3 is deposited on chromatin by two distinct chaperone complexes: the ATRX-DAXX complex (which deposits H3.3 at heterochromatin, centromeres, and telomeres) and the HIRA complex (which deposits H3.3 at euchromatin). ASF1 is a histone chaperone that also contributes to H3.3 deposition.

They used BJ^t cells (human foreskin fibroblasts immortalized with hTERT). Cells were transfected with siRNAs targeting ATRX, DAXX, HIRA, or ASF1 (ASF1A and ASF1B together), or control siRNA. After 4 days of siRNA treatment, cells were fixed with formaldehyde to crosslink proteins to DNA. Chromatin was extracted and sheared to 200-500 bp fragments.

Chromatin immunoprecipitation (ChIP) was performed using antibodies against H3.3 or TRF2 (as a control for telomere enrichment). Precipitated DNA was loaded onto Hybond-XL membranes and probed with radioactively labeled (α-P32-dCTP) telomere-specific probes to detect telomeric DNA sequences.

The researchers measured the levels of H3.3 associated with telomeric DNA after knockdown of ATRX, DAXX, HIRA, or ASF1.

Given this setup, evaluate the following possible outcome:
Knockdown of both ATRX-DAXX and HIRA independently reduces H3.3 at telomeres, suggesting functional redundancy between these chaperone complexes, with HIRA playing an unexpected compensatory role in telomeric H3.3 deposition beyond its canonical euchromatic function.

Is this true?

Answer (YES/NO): NO